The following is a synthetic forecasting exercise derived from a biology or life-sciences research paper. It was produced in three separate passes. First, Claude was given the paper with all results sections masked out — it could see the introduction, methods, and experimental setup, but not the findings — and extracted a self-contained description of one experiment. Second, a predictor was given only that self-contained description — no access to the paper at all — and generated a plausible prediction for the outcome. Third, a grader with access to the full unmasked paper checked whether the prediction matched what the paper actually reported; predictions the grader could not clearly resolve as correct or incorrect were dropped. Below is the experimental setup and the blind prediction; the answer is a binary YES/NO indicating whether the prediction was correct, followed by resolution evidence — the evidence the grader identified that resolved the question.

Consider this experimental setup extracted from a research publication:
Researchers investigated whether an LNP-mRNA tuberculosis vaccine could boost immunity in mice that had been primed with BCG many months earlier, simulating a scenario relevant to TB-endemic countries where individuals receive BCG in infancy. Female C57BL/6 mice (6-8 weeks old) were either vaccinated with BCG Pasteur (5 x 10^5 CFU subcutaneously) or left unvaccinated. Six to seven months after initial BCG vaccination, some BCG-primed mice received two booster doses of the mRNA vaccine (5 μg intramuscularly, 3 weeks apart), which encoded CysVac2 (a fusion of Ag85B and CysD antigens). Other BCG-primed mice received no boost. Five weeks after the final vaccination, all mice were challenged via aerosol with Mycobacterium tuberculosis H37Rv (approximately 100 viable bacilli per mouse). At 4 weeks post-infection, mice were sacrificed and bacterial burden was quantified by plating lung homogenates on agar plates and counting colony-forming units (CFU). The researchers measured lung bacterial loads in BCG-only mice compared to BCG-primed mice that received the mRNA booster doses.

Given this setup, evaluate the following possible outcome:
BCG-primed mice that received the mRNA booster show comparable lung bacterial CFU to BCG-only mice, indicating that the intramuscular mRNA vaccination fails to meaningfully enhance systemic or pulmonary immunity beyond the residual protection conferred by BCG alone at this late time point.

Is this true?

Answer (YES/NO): NO